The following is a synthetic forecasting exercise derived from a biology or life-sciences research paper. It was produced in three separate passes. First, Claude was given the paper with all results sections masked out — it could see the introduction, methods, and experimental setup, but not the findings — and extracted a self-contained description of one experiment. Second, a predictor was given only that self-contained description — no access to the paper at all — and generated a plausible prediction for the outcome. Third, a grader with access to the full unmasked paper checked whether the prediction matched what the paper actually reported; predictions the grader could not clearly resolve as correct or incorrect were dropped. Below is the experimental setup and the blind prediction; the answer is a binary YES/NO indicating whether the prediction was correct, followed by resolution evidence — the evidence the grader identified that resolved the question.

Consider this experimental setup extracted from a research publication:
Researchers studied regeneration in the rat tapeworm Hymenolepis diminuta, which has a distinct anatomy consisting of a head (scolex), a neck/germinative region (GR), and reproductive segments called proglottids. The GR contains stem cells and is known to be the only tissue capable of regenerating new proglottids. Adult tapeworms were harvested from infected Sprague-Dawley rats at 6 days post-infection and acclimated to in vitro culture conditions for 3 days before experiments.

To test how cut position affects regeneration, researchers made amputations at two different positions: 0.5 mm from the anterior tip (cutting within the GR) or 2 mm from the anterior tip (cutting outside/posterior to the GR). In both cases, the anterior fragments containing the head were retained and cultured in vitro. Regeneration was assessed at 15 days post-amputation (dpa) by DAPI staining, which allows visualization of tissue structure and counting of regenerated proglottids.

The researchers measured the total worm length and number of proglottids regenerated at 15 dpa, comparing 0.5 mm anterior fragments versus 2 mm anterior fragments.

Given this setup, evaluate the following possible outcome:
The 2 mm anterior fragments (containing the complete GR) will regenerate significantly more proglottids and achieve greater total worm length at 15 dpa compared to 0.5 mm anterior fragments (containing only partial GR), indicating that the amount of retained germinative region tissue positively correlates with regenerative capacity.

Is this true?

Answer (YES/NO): NO